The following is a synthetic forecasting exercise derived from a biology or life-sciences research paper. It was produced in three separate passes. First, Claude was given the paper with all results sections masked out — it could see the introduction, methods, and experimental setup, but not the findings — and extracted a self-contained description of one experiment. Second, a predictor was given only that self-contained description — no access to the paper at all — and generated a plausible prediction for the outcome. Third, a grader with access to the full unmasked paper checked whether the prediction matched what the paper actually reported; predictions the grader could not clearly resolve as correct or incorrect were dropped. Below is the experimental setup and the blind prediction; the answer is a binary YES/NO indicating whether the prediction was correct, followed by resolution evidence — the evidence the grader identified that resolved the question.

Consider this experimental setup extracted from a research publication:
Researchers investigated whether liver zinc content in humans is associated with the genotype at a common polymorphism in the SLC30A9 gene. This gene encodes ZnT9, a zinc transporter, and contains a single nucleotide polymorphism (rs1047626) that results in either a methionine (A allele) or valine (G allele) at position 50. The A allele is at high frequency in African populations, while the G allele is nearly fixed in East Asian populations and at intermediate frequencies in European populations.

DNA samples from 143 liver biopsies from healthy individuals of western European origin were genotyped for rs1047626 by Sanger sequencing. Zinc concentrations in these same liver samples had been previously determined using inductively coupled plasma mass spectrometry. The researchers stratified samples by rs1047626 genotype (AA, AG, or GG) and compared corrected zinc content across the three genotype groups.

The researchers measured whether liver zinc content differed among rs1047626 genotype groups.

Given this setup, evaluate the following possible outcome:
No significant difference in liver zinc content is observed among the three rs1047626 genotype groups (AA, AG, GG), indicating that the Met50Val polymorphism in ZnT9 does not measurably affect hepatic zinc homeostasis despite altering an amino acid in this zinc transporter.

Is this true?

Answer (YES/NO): YES